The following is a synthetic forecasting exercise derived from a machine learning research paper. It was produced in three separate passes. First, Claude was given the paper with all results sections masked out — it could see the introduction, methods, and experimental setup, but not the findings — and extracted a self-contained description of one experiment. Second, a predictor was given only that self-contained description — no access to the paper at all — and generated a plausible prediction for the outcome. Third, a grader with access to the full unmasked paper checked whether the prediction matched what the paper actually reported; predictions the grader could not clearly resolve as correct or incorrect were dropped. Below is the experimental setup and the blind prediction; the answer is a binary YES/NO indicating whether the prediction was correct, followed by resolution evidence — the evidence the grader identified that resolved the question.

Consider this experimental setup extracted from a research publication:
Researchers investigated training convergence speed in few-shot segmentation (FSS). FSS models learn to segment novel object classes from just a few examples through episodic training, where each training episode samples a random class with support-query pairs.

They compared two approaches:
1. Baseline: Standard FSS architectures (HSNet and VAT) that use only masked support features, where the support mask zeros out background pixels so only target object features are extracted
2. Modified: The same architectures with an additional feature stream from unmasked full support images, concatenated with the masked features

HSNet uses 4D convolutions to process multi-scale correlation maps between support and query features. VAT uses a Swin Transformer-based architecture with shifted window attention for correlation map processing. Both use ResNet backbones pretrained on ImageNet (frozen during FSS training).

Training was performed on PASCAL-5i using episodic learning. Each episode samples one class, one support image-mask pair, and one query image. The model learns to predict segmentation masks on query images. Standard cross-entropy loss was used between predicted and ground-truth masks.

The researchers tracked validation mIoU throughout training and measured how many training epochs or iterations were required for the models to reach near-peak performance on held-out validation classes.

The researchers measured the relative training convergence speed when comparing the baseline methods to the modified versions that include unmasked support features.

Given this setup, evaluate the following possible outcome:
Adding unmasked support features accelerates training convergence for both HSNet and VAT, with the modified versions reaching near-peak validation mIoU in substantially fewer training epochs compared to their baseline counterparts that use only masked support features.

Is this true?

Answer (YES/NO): YES